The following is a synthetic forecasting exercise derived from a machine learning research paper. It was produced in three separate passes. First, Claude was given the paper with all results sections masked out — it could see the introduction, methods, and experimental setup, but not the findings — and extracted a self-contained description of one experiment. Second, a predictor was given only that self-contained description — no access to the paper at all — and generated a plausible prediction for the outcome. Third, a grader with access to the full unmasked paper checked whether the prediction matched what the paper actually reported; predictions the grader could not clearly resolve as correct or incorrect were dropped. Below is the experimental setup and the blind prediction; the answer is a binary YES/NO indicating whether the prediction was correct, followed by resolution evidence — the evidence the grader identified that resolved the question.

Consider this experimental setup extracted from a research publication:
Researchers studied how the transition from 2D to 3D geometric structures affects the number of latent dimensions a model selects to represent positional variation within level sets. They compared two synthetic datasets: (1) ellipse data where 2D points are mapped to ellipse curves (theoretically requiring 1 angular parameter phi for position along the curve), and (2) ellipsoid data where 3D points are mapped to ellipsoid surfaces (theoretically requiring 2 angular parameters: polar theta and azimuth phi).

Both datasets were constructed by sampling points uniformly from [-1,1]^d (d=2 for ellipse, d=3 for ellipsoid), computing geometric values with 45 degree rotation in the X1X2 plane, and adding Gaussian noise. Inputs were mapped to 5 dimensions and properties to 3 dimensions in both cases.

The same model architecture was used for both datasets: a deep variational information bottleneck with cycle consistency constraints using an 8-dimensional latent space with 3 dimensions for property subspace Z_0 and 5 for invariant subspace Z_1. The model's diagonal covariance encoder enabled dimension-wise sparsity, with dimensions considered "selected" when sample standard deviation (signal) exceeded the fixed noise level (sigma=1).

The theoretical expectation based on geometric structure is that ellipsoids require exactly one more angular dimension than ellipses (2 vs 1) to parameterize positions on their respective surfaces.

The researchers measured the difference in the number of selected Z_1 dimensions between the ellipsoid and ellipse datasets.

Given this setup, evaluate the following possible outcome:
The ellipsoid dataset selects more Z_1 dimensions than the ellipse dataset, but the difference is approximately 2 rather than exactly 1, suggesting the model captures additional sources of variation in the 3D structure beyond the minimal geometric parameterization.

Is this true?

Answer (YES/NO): NO